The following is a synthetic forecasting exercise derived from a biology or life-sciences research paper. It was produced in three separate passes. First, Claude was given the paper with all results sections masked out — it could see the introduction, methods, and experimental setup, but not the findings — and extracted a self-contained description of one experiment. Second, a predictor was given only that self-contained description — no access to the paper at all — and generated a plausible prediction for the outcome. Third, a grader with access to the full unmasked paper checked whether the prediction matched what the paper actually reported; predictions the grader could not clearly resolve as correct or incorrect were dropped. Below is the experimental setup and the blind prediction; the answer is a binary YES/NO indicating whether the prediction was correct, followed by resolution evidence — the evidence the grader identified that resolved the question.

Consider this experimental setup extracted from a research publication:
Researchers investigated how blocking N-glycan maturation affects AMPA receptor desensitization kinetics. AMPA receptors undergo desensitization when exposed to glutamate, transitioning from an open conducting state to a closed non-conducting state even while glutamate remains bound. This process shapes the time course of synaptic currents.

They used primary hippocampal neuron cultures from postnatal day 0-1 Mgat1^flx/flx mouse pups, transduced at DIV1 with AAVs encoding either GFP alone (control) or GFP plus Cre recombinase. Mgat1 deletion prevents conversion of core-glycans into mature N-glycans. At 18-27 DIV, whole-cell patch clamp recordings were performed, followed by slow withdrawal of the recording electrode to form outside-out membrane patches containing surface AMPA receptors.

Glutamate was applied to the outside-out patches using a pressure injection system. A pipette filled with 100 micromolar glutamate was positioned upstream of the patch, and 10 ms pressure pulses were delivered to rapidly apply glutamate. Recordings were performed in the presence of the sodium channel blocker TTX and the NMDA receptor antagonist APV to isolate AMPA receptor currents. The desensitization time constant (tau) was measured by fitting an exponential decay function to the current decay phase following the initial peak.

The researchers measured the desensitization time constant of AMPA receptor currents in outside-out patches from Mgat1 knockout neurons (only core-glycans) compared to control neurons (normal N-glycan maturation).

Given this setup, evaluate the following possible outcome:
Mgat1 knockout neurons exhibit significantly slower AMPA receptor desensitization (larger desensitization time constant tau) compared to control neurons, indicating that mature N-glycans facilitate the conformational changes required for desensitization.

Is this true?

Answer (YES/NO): NO